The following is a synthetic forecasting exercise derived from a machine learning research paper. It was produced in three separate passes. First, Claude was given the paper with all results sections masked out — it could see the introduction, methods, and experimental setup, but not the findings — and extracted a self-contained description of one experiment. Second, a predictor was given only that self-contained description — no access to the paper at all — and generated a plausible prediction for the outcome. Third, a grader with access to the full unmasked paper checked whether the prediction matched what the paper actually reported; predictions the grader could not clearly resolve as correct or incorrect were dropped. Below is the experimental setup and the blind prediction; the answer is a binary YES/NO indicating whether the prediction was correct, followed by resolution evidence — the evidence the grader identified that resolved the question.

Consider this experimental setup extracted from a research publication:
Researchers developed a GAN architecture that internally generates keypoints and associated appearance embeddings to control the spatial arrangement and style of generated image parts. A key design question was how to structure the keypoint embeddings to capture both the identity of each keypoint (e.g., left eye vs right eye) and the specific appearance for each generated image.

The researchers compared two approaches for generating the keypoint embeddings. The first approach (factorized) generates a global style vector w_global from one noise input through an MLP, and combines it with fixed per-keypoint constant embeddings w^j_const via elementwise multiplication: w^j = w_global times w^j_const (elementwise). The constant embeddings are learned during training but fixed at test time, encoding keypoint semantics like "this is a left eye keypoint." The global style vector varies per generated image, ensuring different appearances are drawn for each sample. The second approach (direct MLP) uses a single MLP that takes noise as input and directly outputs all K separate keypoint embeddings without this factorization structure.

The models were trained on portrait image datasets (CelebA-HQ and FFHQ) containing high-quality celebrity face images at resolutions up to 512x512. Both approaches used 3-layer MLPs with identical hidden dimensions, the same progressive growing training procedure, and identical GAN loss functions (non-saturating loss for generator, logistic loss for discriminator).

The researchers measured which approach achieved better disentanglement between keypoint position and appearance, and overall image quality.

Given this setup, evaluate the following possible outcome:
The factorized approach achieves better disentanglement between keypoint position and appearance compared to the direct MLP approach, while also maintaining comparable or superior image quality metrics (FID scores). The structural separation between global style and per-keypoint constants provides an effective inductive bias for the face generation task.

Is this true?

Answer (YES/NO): YES